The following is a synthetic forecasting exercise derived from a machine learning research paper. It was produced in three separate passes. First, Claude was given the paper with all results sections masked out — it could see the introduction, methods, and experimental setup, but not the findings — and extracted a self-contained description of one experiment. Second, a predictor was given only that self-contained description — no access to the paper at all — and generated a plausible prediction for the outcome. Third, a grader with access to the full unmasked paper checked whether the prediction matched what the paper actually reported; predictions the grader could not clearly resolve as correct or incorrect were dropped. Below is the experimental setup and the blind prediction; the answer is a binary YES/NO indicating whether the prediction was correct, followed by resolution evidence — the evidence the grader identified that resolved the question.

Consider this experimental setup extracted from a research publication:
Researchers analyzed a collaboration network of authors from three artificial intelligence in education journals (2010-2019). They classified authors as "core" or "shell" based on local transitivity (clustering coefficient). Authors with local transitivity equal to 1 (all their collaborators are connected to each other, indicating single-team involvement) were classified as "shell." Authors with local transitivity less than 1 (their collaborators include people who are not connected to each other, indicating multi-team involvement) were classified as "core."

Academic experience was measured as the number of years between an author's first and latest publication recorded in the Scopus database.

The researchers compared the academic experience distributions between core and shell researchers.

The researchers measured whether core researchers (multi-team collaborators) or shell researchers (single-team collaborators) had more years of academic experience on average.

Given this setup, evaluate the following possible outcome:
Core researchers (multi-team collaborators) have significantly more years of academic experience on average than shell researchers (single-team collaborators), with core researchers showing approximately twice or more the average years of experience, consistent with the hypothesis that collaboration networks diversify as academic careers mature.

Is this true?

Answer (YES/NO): NO